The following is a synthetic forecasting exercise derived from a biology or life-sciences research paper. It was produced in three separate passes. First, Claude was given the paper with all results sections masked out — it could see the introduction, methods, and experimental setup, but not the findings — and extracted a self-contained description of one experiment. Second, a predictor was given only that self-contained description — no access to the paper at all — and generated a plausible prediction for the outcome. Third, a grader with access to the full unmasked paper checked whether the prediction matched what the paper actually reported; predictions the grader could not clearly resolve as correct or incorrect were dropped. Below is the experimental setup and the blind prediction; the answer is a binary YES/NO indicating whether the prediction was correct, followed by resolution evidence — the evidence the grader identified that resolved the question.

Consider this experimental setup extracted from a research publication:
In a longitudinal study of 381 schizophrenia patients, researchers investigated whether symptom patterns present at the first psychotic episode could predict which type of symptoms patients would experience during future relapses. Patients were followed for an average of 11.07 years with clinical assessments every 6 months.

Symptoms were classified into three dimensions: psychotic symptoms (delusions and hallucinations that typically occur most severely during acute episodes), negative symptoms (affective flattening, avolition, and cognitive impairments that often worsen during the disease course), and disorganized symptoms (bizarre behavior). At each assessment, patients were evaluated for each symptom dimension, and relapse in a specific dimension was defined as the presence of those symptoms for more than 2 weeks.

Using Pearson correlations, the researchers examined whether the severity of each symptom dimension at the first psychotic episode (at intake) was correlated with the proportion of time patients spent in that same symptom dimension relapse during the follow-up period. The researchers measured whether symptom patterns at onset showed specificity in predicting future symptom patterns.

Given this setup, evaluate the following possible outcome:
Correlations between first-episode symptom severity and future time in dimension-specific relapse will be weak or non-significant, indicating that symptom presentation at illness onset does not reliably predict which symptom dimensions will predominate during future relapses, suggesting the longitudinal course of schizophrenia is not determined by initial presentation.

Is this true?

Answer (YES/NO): NO